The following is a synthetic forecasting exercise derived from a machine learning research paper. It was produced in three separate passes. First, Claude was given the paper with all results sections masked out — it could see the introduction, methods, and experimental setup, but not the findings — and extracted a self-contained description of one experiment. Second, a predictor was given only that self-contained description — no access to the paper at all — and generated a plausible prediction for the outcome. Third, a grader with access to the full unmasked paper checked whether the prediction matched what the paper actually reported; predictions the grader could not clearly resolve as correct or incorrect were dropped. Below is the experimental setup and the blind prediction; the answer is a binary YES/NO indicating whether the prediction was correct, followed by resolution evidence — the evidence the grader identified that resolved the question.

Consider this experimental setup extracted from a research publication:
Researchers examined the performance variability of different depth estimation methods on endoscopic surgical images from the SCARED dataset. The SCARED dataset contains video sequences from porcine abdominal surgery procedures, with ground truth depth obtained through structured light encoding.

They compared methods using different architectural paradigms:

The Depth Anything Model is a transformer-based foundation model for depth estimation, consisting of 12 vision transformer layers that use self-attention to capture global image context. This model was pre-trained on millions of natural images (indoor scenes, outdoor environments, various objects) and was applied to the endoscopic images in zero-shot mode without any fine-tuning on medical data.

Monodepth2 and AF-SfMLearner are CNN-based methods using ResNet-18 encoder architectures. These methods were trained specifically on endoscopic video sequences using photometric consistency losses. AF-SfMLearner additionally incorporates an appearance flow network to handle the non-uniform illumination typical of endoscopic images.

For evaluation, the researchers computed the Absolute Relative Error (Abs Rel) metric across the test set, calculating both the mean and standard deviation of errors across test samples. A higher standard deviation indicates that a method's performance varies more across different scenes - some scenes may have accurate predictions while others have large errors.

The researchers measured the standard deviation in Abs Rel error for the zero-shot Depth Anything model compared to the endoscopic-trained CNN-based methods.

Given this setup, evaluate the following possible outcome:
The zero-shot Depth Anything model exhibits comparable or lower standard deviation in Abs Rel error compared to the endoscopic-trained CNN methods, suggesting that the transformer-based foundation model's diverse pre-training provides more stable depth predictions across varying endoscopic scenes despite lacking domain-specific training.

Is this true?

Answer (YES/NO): NO